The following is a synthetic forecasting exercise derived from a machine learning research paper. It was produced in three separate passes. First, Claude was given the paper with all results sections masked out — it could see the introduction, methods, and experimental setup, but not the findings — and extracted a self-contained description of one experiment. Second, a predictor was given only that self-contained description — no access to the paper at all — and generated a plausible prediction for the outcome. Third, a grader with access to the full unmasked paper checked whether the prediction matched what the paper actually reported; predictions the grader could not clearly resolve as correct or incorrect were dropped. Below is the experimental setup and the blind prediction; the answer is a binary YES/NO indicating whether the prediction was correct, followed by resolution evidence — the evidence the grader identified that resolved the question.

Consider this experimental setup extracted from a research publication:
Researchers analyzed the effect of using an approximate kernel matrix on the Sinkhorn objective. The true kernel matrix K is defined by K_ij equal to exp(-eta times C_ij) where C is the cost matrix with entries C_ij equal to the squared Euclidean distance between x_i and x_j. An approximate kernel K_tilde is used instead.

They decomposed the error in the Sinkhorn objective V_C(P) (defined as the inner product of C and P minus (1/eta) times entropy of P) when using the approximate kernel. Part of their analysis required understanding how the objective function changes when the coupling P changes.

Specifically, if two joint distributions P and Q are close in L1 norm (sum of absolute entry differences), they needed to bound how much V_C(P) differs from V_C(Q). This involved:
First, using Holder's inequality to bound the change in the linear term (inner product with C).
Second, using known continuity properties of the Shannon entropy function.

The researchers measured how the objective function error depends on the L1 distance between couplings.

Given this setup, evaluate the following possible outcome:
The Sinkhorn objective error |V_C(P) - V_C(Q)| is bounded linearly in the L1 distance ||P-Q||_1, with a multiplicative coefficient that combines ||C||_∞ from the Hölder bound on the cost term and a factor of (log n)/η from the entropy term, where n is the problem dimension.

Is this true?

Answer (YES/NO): NO